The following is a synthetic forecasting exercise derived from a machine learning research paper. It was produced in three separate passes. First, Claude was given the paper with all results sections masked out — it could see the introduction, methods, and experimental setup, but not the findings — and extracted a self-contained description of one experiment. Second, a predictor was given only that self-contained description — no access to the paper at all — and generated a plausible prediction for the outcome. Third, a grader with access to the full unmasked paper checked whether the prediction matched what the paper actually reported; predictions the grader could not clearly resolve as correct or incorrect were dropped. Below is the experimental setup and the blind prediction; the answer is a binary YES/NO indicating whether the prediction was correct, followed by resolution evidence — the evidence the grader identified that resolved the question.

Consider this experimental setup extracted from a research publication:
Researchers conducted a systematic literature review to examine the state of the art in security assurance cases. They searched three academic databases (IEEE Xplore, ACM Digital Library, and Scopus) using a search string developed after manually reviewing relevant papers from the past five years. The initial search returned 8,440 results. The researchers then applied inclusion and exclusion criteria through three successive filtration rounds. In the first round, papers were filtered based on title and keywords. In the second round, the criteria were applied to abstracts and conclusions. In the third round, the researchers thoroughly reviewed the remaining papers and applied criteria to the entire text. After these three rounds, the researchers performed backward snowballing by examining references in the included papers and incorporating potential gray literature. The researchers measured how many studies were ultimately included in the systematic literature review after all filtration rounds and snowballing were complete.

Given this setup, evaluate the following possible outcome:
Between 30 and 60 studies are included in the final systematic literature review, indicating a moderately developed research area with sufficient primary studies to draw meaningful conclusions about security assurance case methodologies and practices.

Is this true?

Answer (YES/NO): YES